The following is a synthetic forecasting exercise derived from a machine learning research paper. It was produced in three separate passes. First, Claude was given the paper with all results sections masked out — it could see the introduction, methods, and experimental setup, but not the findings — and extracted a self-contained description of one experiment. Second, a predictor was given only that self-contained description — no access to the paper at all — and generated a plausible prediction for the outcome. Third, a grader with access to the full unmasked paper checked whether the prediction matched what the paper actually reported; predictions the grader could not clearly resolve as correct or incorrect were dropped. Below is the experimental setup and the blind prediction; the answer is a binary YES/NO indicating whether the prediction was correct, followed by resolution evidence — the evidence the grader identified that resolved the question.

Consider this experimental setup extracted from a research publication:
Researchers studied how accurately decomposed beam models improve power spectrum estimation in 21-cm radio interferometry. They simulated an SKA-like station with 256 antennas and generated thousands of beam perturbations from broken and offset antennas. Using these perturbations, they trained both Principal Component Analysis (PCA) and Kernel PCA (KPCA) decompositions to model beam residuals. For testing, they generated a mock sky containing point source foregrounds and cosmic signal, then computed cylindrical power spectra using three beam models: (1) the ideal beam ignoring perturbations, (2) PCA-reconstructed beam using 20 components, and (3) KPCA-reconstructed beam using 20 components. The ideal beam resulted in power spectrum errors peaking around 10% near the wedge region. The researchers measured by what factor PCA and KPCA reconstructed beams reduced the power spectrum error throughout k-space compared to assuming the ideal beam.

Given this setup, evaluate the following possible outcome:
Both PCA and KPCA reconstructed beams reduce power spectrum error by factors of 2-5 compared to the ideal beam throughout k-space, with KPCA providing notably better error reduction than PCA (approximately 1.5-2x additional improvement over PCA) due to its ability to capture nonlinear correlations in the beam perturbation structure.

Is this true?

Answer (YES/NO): NO